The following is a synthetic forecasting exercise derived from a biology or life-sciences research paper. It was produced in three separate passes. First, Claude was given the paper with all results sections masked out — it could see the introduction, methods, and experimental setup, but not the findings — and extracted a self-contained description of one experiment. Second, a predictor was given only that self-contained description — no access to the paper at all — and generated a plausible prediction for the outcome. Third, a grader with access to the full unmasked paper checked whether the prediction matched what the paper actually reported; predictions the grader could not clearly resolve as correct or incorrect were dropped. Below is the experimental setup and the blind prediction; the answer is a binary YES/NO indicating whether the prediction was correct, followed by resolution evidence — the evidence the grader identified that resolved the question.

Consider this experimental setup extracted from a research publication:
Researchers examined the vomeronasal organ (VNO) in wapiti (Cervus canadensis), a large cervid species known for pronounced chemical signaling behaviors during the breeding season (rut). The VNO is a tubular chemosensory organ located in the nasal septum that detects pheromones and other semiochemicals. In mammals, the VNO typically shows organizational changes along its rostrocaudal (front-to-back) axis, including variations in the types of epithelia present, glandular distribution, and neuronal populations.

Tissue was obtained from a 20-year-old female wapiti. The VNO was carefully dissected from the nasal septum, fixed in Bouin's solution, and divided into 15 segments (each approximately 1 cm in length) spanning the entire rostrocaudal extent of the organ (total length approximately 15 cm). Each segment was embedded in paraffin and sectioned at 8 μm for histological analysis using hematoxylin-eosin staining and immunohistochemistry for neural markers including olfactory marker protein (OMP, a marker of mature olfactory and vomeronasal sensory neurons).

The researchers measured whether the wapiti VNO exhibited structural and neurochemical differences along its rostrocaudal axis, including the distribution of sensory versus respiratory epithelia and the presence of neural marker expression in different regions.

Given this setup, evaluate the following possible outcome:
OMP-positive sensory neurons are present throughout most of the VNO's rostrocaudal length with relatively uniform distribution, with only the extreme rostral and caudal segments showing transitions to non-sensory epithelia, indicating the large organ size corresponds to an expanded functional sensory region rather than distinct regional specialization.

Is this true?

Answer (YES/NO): NO